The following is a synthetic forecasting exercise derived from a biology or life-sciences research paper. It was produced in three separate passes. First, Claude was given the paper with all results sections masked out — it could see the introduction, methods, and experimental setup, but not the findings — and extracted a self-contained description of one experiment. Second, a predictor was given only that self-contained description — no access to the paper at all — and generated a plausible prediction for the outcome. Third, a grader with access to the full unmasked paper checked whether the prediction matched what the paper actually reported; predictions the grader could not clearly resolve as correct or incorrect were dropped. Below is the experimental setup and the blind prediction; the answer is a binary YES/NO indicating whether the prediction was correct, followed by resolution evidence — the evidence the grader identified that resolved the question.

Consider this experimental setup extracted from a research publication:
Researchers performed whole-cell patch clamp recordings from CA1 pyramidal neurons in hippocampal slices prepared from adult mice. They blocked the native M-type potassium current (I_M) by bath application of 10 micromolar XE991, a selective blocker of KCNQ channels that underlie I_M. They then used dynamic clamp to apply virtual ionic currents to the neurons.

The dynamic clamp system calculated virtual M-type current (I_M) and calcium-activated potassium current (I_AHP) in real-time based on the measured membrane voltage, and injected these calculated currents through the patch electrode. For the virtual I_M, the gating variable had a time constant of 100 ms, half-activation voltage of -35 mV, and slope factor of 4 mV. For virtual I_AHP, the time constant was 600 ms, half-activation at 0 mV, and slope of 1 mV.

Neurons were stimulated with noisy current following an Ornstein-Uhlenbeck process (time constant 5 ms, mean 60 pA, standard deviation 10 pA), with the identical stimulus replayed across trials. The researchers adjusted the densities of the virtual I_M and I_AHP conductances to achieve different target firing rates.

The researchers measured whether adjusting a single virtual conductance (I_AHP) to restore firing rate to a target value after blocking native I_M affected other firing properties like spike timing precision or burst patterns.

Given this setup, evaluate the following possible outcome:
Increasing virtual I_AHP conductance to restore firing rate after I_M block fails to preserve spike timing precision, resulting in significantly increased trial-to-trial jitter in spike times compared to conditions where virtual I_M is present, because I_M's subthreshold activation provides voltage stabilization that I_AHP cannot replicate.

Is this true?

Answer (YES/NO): NO